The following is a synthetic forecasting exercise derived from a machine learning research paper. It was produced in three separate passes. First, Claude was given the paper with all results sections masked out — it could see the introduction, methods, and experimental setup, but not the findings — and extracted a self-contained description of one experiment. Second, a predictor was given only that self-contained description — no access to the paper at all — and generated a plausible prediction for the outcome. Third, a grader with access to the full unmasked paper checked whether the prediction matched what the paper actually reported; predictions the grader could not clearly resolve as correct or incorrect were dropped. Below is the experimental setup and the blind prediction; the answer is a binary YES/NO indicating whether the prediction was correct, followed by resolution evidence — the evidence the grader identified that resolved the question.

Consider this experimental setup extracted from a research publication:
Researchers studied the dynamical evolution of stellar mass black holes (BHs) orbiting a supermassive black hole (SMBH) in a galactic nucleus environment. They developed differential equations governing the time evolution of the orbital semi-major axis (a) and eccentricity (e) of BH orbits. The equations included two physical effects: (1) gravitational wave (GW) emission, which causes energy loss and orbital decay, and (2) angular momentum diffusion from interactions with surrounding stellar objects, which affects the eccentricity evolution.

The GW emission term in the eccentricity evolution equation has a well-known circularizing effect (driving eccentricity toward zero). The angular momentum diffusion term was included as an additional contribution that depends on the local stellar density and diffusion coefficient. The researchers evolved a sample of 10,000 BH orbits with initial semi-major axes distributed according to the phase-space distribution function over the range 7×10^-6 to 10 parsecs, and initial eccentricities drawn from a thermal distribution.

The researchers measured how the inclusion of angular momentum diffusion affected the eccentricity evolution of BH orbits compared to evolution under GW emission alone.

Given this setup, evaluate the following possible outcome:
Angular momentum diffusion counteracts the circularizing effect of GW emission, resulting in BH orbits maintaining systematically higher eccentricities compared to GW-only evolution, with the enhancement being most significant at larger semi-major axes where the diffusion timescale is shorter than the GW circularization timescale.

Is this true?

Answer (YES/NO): NO